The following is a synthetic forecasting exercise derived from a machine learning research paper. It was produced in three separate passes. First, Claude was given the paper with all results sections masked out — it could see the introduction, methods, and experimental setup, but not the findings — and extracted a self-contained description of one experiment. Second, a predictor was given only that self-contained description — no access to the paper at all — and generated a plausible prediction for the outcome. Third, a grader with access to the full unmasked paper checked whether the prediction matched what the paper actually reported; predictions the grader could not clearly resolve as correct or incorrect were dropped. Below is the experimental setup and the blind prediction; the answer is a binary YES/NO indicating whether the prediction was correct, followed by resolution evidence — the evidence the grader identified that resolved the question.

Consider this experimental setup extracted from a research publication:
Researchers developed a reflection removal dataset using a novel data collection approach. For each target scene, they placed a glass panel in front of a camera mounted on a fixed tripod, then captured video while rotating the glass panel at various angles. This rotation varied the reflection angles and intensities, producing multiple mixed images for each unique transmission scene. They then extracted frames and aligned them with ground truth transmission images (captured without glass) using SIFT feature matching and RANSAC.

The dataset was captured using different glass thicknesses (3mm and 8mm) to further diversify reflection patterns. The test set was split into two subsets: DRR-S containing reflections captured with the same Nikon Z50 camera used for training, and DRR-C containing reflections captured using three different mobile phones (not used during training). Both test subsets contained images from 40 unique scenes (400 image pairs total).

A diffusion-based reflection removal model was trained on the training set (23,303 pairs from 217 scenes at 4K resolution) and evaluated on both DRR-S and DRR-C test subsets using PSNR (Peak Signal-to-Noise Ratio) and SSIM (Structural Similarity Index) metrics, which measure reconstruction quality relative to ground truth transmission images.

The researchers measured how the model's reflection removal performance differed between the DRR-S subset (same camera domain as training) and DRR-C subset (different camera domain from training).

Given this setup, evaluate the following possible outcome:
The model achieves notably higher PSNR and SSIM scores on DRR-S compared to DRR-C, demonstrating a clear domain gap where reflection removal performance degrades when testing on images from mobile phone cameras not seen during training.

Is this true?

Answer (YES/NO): NO